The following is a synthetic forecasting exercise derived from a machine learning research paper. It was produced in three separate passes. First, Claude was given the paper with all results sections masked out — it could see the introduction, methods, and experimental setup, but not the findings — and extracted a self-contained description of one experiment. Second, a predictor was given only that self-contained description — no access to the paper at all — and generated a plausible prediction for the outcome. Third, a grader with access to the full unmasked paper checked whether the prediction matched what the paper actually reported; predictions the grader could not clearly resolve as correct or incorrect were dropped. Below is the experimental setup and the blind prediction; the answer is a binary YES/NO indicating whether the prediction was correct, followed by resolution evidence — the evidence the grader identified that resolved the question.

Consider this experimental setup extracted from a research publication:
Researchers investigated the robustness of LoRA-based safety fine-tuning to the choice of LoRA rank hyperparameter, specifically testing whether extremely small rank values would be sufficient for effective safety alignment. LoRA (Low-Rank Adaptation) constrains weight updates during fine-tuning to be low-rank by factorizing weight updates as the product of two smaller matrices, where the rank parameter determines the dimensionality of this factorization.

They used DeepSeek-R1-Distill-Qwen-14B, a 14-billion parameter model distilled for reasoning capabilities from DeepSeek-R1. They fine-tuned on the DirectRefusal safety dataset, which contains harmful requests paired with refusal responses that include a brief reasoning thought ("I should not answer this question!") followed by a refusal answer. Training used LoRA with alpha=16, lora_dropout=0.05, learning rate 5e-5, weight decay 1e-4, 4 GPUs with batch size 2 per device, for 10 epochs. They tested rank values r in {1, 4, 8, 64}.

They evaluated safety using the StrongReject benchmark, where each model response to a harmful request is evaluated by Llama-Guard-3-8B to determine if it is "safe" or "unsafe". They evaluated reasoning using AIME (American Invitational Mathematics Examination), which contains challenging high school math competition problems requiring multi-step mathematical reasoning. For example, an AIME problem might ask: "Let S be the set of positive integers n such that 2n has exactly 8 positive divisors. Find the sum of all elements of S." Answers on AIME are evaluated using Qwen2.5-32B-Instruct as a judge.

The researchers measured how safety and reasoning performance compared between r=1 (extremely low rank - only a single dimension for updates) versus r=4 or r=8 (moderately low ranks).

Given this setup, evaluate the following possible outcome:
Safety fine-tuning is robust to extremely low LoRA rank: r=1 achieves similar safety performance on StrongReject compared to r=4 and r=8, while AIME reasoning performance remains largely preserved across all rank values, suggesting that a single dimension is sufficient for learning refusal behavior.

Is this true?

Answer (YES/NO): YES